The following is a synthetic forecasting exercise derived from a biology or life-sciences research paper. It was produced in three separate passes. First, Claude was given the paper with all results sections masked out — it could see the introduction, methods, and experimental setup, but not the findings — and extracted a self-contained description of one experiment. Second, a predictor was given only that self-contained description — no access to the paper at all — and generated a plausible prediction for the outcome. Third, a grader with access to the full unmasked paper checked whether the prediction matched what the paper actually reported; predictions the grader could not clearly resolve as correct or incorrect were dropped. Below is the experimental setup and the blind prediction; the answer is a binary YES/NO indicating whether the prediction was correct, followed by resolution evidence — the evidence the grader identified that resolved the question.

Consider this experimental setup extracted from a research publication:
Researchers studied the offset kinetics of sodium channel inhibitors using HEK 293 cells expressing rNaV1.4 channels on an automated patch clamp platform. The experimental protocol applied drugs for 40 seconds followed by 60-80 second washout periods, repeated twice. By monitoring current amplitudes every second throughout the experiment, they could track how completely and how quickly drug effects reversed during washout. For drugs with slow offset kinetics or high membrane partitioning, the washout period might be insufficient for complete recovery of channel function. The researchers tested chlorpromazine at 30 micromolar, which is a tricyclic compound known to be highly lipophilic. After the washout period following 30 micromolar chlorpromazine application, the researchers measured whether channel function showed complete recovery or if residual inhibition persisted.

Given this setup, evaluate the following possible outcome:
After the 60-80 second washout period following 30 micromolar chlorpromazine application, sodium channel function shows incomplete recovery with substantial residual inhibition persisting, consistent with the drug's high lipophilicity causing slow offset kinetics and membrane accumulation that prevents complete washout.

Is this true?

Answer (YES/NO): YES